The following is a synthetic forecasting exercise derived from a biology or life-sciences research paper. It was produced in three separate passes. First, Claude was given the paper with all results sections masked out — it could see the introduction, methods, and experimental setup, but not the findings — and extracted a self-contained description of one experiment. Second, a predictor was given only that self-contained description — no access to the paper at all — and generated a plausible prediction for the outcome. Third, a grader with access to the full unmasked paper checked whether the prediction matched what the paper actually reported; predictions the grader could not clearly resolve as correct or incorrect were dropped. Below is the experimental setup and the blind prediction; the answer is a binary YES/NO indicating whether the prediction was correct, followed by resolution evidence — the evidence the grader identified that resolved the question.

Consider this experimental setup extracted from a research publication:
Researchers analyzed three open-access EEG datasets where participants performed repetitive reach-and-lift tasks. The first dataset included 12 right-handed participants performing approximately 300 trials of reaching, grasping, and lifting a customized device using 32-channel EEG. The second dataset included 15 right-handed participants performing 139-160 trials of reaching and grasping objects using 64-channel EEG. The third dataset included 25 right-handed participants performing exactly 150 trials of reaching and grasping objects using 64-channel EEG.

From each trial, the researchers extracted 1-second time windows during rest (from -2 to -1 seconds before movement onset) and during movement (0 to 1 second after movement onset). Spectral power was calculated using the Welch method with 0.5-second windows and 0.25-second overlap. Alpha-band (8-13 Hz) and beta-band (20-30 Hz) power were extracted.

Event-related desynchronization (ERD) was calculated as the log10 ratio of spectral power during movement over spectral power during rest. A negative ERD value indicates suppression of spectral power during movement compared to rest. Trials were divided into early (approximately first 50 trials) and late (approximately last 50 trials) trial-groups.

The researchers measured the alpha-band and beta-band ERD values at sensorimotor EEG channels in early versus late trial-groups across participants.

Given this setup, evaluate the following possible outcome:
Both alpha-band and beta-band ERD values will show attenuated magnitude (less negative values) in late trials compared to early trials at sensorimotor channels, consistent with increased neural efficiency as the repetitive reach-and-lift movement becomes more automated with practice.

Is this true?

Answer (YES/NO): NO